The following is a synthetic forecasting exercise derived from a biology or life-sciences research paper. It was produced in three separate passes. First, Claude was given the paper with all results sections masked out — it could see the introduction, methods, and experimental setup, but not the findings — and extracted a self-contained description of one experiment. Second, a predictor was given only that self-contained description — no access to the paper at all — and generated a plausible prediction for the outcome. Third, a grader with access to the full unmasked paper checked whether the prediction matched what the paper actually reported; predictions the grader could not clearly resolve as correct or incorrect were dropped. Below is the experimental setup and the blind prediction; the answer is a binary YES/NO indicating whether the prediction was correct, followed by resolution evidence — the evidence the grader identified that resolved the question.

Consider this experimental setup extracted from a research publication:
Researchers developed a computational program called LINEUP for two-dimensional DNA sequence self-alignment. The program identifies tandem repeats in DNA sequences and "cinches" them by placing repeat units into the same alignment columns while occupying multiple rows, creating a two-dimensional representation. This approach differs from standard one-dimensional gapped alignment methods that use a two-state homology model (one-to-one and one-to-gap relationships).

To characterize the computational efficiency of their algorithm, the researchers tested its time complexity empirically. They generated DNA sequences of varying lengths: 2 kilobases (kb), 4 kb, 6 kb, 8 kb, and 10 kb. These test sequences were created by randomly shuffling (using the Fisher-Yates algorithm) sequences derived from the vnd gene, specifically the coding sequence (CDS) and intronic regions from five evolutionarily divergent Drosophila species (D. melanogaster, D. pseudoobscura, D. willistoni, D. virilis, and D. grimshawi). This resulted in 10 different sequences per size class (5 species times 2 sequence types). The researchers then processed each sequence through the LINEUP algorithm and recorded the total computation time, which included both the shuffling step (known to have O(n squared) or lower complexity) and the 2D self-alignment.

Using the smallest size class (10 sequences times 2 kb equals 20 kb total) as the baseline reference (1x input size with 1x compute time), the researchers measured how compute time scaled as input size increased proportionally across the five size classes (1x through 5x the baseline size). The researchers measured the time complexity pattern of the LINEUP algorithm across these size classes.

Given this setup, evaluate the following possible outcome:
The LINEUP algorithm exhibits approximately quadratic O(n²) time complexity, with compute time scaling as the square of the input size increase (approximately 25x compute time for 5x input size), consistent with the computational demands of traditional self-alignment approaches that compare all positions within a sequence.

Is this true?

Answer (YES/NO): NO